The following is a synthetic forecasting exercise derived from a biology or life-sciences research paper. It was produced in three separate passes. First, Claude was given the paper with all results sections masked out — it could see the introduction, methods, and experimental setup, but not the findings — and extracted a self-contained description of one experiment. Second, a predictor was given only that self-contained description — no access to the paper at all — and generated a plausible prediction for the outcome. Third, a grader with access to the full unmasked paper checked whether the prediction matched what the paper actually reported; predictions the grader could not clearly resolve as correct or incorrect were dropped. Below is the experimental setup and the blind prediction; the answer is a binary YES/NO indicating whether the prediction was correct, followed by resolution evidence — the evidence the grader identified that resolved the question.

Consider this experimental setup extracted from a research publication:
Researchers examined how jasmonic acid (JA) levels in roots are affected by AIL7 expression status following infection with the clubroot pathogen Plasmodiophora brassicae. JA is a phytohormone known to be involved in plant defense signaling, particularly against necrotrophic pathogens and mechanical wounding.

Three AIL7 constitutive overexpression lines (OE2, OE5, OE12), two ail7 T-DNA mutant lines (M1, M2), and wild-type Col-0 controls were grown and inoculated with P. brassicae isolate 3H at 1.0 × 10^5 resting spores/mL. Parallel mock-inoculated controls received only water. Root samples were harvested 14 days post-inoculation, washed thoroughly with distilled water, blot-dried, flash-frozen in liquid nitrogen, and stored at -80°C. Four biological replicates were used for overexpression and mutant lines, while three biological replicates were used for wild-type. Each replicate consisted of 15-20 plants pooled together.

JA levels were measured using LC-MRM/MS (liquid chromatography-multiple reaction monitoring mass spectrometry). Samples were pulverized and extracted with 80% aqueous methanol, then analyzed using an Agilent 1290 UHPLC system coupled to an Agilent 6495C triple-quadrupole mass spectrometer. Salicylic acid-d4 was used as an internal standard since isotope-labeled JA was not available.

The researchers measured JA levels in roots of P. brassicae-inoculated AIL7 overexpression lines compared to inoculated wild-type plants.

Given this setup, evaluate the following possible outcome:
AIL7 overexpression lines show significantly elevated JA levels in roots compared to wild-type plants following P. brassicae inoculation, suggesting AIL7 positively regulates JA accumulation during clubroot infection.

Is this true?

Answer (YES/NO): NO